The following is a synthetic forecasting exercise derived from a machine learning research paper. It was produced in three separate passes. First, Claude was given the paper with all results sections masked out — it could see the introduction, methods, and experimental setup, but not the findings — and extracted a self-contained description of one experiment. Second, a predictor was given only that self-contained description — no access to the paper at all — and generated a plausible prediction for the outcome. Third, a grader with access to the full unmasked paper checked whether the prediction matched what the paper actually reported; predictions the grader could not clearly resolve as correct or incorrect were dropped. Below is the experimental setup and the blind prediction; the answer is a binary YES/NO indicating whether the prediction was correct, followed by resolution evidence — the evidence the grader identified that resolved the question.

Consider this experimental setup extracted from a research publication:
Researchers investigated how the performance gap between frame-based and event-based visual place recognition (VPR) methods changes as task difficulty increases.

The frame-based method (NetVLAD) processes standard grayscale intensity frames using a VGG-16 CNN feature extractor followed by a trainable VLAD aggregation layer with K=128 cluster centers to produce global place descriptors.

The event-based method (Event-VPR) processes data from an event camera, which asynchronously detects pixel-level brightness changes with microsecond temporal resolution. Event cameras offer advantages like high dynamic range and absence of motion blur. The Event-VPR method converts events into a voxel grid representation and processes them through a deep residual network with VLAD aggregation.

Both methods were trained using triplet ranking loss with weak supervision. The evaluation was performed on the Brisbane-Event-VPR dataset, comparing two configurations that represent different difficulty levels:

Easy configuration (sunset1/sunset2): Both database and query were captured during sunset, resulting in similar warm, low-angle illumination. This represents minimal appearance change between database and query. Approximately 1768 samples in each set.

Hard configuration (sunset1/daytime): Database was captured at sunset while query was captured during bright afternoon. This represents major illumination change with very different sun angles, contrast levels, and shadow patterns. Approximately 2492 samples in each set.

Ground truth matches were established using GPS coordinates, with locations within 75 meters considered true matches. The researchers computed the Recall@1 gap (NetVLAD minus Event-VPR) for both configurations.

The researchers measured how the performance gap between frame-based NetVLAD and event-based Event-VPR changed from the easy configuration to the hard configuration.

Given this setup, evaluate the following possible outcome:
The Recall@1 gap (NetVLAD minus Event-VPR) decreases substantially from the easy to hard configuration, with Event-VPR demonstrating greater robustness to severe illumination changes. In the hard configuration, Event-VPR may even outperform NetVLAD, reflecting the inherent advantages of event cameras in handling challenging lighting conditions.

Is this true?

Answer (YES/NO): NO